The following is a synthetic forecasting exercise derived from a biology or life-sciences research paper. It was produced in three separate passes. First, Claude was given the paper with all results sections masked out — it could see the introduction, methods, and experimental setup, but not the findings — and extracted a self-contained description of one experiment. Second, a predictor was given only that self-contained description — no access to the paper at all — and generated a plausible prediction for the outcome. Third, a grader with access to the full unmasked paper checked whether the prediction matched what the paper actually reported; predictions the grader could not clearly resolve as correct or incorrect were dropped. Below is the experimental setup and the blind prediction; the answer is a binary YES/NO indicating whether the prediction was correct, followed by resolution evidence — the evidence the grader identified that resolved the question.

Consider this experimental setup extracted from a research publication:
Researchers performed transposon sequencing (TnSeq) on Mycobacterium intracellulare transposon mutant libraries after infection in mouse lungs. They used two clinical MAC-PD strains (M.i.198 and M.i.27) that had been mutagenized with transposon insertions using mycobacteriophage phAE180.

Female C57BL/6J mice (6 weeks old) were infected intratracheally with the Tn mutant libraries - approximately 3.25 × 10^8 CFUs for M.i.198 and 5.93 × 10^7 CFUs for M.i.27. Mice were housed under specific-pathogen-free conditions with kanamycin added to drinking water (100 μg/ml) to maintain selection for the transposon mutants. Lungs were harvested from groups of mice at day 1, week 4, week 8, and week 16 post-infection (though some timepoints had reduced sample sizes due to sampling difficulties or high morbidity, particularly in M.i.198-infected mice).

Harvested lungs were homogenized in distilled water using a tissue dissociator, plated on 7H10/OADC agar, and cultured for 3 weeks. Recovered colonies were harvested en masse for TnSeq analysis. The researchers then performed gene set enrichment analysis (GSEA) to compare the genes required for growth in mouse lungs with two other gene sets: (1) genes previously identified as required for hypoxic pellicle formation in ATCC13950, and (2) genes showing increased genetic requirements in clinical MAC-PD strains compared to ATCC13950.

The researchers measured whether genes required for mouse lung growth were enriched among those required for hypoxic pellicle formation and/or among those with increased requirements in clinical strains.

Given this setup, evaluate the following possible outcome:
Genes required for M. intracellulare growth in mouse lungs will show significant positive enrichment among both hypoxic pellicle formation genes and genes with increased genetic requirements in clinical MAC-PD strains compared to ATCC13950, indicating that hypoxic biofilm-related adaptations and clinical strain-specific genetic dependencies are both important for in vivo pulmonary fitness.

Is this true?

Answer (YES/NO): YES